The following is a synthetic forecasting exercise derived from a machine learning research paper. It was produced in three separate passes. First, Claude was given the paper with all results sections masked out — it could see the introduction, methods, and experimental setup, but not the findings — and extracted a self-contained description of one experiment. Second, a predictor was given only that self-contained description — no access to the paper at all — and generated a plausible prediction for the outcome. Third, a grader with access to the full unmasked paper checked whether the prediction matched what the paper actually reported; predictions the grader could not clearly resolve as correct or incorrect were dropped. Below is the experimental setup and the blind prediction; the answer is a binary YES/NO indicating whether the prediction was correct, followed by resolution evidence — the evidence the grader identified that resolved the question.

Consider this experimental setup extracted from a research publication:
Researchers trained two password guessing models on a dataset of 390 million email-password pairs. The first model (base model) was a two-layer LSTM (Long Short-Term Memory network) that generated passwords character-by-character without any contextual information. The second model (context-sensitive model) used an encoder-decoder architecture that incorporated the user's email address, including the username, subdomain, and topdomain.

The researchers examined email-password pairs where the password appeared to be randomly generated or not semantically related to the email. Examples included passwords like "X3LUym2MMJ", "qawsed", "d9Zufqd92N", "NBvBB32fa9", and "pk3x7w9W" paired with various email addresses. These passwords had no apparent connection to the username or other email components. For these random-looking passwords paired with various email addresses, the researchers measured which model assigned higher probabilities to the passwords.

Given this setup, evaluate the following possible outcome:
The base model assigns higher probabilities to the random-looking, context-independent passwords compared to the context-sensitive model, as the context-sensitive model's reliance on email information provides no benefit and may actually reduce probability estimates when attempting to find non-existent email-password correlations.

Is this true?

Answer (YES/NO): YES